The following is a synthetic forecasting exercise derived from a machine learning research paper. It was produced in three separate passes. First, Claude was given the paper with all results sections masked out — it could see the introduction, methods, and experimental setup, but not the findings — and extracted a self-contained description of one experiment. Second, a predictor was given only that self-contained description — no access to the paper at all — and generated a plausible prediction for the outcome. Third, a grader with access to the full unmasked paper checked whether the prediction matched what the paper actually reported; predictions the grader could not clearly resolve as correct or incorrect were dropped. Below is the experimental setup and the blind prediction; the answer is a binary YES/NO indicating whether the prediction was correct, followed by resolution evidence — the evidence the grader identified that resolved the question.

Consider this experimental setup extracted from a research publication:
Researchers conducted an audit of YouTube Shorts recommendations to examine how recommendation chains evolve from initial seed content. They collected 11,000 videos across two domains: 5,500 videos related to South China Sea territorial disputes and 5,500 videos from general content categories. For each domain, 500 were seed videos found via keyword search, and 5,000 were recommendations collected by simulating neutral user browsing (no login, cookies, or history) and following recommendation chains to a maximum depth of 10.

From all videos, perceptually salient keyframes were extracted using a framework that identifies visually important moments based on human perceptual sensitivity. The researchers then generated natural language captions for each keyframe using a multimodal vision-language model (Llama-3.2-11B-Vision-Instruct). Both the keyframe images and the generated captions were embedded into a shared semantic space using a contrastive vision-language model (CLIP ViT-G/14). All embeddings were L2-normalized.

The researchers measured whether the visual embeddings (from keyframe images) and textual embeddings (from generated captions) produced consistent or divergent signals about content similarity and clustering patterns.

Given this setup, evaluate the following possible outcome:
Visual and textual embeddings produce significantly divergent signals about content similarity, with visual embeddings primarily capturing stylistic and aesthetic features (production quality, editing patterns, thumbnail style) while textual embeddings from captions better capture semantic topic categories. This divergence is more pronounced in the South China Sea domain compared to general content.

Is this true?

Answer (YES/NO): NO